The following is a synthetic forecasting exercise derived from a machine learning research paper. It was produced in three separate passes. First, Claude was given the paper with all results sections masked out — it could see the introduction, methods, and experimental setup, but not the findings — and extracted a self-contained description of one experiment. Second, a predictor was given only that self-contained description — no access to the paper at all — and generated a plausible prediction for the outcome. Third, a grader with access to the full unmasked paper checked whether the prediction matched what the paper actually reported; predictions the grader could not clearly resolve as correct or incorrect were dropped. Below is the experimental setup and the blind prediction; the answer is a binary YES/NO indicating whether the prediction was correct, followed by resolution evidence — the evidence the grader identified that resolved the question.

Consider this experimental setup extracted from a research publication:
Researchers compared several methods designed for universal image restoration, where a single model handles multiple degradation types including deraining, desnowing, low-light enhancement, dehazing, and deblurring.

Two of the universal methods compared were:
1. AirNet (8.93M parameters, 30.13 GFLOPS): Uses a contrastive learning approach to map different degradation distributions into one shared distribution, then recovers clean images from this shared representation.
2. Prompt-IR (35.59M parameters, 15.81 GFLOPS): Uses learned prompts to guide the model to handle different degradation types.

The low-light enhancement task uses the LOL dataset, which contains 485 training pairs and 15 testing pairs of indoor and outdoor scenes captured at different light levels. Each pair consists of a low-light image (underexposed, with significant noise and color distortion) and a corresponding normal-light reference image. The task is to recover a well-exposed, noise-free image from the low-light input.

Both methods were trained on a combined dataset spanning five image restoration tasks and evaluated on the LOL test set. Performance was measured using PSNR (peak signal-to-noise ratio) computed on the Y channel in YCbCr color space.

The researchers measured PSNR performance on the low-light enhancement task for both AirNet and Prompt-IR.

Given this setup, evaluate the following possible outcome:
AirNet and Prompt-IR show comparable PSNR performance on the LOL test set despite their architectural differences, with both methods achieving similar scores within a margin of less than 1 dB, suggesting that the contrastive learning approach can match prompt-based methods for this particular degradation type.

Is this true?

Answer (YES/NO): NO